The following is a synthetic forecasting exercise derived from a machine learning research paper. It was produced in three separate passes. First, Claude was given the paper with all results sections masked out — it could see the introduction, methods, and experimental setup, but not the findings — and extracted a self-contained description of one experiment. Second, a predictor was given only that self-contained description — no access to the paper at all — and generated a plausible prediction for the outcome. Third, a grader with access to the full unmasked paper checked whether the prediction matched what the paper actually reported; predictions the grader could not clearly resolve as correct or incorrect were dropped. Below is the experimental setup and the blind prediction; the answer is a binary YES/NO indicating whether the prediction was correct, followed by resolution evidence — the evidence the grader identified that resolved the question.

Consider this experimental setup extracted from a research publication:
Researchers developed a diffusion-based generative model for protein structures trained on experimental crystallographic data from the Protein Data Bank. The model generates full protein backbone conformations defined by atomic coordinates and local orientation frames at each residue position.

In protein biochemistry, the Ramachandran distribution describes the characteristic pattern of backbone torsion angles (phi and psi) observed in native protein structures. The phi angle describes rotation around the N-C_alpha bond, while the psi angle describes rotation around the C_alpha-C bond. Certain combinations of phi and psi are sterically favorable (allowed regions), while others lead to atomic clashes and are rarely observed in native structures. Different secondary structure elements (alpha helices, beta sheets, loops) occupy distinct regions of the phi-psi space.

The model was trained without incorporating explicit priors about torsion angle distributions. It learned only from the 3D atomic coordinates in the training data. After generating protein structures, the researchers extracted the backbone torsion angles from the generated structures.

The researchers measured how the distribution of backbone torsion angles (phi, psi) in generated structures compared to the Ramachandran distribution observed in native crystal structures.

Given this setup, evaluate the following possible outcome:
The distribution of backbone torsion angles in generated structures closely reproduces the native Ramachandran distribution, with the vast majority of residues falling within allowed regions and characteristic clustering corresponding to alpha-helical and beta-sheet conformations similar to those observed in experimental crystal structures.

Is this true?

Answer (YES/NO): YES